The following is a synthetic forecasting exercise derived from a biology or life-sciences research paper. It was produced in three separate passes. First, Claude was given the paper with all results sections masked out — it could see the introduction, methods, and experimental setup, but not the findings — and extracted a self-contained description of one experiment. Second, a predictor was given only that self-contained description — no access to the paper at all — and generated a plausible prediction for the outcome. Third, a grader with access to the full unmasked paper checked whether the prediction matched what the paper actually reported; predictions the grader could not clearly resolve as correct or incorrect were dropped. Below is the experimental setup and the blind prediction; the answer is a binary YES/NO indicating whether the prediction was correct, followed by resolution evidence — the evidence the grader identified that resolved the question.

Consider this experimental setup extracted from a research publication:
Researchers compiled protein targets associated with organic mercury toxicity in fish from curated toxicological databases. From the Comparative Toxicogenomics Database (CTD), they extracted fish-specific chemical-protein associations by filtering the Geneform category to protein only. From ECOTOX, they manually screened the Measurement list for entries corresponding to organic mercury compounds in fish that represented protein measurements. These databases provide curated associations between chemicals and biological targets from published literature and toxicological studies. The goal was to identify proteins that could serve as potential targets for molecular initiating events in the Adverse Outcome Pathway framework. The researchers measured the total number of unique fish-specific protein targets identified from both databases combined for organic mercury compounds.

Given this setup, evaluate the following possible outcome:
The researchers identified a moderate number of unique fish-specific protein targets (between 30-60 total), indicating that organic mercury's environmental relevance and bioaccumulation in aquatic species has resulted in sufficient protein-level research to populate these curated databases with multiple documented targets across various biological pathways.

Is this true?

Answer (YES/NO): NO